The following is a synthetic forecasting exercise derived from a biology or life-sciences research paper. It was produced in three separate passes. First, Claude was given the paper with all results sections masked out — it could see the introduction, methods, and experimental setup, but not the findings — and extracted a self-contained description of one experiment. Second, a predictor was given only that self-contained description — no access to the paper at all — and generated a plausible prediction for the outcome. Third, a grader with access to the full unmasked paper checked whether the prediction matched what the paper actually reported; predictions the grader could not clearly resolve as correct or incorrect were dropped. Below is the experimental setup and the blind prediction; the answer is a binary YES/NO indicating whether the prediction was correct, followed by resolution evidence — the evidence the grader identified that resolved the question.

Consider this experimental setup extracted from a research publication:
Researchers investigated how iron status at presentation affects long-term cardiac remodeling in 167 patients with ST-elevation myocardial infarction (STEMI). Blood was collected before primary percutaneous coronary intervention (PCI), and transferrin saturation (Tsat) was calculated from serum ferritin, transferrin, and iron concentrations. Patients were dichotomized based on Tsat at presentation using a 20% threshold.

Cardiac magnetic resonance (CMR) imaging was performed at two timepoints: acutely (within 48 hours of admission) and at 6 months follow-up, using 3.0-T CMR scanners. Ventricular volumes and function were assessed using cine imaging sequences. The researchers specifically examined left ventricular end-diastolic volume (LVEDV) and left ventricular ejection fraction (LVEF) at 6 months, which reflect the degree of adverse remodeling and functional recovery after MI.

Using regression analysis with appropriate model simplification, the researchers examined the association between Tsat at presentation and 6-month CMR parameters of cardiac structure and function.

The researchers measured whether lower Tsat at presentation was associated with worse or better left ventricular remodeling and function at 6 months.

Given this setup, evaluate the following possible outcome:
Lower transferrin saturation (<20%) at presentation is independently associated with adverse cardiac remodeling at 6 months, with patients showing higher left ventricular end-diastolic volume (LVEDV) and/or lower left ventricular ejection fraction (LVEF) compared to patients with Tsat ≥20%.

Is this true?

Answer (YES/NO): NO